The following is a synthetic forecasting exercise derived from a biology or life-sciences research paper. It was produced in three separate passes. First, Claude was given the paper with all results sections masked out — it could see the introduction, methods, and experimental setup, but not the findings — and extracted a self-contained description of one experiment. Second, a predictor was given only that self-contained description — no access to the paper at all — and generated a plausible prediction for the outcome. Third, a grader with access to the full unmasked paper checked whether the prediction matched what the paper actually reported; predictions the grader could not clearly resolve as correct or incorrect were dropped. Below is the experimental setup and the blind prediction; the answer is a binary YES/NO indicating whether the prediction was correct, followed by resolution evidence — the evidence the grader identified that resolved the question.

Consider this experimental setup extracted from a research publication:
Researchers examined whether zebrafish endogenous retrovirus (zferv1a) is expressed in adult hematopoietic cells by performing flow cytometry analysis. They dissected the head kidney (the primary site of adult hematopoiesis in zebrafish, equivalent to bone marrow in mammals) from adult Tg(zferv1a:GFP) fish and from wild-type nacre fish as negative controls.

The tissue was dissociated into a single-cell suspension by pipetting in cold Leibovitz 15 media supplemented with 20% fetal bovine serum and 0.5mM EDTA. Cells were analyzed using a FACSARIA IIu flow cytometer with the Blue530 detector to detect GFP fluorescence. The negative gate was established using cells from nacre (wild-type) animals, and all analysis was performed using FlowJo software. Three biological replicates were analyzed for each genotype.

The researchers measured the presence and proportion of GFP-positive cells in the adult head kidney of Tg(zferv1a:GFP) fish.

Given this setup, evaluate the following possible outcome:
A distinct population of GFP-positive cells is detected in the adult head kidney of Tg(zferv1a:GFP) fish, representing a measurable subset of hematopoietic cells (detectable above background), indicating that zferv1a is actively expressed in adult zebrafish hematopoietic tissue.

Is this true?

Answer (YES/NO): YES